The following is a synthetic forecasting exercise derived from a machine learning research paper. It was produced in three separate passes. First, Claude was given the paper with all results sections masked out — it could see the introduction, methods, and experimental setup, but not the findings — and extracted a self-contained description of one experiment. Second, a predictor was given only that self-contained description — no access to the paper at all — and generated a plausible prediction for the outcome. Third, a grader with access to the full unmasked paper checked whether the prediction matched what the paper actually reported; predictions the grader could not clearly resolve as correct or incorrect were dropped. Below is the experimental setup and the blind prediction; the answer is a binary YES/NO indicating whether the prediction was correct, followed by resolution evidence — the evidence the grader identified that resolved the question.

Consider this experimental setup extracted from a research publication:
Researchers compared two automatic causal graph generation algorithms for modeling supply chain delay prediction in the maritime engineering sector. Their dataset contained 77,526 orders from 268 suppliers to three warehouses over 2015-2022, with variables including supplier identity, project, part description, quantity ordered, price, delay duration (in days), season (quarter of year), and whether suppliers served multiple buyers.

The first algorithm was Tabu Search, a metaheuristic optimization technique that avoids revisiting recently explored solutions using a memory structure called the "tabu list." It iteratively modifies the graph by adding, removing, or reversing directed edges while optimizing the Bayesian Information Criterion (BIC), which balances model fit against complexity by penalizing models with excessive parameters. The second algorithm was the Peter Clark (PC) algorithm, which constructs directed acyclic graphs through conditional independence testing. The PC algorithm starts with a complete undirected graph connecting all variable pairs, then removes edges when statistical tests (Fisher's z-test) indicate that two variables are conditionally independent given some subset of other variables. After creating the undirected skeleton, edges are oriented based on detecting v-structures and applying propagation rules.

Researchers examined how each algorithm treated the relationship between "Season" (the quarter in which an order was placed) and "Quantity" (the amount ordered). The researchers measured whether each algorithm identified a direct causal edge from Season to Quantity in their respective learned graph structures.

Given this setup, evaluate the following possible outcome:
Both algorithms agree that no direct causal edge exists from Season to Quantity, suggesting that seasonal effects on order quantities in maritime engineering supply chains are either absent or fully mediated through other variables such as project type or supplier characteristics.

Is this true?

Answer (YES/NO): NO